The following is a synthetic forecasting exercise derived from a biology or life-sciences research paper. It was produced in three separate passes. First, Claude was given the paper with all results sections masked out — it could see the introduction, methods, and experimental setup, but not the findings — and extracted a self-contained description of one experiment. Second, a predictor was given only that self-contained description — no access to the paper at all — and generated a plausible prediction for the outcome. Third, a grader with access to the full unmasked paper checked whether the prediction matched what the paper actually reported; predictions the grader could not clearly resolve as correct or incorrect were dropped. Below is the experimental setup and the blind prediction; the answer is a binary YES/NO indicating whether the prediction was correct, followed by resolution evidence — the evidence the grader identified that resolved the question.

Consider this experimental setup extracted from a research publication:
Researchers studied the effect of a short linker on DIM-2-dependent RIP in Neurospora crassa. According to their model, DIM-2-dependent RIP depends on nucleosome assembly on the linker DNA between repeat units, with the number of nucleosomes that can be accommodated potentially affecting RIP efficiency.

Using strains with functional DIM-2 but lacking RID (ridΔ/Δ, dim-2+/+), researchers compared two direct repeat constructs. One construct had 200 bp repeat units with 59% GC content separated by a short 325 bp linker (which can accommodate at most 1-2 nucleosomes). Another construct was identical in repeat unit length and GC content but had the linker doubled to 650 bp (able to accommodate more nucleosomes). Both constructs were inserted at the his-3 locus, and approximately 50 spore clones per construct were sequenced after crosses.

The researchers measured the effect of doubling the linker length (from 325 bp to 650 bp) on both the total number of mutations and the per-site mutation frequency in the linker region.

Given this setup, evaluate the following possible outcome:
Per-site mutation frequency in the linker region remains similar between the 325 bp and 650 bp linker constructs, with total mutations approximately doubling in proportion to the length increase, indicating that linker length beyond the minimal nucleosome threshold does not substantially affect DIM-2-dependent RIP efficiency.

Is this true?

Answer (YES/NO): NO